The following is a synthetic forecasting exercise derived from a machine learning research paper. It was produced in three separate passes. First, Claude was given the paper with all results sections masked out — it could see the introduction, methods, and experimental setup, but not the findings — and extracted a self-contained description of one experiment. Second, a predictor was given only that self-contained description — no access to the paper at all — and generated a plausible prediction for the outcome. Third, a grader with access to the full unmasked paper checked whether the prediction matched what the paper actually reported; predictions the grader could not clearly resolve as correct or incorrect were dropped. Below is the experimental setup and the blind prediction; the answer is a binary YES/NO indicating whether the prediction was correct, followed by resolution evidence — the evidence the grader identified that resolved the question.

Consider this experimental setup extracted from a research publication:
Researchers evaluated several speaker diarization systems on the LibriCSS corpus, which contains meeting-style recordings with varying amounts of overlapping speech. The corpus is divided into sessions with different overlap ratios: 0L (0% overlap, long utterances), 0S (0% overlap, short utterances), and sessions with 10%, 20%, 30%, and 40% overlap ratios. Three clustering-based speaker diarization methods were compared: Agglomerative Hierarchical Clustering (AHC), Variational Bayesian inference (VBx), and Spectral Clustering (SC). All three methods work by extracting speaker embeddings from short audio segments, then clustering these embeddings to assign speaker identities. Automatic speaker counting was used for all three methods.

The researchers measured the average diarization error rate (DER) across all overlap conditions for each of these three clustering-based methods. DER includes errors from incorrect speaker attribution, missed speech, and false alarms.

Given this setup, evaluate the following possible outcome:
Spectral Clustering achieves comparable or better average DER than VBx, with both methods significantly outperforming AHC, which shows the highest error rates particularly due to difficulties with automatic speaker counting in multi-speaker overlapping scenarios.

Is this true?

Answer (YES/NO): NO